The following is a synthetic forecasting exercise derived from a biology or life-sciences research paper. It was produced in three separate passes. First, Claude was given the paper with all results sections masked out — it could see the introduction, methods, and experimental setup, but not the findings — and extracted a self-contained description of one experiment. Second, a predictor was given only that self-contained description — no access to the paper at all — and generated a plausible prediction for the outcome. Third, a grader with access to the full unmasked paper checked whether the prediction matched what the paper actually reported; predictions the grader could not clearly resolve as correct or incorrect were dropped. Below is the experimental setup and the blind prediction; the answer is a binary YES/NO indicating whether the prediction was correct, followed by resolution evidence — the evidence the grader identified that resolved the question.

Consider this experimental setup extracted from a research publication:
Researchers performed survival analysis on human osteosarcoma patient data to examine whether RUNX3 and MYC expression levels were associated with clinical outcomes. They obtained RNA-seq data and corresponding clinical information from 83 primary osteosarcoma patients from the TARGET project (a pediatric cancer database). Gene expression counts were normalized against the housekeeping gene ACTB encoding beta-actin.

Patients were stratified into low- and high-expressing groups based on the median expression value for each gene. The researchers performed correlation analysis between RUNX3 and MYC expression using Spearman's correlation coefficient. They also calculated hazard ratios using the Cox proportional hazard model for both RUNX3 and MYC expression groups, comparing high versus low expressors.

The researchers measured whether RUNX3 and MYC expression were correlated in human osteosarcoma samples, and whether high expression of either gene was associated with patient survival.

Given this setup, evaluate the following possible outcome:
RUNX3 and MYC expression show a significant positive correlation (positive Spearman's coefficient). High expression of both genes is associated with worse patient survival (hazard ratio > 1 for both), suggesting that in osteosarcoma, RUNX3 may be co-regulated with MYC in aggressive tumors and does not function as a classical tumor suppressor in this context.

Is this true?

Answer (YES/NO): YES